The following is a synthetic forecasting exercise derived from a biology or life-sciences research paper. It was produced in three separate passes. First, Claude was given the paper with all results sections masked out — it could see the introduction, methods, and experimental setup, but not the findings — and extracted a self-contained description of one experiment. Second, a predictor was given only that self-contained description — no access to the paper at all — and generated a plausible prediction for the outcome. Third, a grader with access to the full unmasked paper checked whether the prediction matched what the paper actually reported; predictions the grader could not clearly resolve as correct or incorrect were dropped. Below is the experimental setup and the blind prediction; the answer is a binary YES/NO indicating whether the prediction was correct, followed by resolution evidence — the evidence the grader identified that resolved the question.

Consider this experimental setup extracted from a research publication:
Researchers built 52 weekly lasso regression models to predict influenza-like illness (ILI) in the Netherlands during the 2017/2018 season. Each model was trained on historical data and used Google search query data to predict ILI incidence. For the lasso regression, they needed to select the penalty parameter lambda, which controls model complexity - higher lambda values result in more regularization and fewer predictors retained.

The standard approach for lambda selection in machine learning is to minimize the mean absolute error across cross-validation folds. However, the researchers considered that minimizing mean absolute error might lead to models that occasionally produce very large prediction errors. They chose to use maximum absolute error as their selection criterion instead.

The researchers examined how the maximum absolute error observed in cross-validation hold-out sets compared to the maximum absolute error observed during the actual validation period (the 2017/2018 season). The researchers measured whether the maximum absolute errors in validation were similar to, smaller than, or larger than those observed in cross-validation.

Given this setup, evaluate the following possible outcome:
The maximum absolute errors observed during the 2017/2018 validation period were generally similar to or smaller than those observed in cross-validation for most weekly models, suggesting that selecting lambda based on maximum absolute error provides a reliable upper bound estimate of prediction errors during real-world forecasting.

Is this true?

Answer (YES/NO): NO